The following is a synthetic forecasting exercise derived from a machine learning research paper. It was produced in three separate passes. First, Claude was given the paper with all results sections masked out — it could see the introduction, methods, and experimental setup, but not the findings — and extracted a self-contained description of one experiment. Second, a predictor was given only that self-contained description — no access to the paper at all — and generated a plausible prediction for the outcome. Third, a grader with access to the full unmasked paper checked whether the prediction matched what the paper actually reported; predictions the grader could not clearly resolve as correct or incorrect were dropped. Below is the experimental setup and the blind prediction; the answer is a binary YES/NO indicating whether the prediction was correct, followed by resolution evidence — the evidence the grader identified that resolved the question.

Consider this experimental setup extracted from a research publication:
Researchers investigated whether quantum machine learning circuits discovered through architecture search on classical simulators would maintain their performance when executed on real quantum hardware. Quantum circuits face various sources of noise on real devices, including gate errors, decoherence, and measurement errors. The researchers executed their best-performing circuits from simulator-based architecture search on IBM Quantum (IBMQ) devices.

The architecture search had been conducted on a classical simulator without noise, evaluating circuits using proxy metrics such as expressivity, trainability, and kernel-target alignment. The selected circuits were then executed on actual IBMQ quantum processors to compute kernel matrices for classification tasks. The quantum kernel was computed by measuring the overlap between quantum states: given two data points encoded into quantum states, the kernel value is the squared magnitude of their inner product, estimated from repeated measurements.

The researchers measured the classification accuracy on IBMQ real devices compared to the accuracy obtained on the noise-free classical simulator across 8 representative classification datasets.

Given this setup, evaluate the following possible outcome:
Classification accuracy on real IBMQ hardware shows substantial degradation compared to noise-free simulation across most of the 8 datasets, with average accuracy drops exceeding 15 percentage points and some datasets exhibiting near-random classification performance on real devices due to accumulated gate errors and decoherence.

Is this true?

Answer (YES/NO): NO